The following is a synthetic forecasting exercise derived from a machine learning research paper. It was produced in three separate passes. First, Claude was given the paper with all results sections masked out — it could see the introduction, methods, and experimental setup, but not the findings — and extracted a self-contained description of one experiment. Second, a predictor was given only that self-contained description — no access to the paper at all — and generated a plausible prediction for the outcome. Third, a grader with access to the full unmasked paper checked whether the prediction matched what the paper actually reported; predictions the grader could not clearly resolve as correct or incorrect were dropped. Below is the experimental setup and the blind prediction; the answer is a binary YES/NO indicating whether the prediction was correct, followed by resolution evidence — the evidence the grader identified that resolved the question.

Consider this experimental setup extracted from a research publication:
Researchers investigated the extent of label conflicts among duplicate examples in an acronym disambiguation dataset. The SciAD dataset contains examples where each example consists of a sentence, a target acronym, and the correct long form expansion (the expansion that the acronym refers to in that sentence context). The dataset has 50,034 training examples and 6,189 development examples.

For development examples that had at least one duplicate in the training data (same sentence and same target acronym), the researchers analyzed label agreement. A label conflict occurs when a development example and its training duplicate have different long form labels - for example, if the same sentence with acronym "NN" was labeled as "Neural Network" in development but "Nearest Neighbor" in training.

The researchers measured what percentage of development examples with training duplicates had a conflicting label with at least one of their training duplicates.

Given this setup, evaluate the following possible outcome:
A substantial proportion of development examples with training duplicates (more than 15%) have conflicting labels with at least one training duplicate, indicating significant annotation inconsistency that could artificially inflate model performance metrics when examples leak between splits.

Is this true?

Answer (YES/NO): NO